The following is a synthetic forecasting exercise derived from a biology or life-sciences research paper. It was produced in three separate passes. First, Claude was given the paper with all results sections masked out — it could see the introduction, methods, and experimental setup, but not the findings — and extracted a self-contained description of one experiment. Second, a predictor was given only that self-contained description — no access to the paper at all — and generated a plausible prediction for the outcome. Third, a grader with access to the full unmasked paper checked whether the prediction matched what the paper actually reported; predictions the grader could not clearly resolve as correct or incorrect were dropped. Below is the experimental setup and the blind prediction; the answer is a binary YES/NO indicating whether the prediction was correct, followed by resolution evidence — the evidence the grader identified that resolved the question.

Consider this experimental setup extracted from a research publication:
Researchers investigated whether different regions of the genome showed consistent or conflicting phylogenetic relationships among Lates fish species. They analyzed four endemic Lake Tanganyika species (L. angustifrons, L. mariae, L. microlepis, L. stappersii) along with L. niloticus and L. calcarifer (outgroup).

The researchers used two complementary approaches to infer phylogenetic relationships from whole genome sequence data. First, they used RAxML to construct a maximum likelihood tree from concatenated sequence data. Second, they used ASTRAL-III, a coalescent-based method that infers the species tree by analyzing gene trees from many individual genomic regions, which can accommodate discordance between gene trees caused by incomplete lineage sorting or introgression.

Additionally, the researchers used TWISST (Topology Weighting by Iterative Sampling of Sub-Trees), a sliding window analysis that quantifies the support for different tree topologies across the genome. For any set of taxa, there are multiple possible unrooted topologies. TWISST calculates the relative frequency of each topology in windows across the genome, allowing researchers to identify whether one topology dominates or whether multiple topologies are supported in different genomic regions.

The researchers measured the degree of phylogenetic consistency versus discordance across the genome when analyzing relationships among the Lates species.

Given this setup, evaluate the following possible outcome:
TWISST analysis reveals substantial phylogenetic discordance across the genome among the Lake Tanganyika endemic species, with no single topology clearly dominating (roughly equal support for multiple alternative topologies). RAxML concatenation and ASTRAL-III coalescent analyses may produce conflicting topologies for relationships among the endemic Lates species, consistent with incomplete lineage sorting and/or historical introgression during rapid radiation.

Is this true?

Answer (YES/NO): NO